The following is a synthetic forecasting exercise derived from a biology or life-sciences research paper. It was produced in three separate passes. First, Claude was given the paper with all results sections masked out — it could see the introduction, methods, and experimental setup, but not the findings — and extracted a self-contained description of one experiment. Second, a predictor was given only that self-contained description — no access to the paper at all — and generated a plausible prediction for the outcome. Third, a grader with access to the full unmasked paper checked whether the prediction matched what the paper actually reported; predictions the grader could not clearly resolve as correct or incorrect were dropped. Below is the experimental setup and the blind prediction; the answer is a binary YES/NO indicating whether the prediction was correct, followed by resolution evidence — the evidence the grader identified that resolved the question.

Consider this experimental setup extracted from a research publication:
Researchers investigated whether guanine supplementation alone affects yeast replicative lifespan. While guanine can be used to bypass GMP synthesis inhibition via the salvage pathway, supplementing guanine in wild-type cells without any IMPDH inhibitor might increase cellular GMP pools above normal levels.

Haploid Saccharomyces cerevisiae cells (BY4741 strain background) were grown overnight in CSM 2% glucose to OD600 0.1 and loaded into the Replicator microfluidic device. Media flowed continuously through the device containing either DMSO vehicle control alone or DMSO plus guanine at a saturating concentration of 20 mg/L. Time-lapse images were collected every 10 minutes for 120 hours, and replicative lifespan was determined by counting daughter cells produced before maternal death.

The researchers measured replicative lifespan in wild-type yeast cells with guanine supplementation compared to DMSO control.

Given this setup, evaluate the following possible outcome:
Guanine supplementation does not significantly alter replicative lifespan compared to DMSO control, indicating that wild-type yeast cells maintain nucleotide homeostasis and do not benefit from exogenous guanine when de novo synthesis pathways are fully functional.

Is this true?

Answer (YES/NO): YES